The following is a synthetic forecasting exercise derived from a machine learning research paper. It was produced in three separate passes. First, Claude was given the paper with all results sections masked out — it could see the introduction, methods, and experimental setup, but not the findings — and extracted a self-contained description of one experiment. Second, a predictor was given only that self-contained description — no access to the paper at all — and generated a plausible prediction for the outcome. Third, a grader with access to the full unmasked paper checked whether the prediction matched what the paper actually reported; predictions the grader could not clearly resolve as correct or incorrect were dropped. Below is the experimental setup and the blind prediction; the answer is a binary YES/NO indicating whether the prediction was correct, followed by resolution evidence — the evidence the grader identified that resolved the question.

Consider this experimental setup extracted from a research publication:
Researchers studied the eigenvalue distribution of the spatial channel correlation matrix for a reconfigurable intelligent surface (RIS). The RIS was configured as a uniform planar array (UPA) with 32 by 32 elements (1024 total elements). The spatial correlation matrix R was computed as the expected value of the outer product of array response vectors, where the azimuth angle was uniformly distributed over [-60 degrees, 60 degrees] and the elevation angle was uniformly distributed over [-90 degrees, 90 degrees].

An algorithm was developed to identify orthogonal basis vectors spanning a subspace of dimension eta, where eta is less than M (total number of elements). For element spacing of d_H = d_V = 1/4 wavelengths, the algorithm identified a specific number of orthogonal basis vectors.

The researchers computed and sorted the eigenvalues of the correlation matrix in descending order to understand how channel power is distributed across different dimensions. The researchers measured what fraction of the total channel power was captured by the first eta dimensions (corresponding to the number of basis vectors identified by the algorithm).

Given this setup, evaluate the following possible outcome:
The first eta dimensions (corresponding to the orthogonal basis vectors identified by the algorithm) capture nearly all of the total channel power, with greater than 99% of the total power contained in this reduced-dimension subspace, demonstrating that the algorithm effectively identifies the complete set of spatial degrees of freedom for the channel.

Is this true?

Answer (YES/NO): NO